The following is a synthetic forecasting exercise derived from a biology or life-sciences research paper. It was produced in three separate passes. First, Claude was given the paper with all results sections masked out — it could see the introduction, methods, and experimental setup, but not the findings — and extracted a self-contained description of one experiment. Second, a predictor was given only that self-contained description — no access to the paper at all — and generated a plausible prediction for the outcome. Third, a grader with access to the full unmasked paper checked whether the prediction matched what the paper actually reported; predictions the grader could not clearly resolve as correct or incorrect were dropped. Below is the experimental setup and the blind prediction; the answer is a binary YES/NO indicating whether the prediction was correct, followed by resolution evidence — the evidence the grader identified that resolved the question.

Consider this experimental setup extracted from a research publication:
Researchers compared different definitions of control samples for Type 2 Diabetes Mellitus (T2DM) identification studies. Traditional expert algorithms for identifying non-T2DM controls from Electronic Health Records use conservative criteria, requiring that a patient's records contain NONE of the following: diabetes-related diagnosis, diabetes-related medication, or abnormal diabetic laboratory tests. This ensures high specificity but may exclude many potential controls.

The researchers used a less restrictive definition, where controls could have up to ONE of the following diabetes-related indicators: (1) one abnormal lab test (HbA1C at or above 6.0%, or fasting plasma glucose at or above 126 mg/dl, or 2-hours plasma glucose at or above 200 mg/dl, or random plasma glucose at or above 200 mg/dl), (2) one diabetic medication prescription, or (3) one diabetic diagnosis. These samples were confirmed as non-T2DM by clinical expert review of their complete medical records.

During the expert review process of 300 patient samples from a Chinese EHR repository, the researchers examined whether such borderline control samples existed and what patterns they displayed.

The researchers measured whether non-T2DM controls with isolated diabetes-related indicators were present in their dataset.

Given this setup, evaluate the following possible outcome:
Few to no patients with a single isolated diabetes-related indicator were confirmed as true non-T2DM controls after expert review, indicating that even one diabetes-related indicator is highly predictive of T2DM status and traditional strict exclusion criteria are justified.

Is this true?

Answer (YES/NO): NO